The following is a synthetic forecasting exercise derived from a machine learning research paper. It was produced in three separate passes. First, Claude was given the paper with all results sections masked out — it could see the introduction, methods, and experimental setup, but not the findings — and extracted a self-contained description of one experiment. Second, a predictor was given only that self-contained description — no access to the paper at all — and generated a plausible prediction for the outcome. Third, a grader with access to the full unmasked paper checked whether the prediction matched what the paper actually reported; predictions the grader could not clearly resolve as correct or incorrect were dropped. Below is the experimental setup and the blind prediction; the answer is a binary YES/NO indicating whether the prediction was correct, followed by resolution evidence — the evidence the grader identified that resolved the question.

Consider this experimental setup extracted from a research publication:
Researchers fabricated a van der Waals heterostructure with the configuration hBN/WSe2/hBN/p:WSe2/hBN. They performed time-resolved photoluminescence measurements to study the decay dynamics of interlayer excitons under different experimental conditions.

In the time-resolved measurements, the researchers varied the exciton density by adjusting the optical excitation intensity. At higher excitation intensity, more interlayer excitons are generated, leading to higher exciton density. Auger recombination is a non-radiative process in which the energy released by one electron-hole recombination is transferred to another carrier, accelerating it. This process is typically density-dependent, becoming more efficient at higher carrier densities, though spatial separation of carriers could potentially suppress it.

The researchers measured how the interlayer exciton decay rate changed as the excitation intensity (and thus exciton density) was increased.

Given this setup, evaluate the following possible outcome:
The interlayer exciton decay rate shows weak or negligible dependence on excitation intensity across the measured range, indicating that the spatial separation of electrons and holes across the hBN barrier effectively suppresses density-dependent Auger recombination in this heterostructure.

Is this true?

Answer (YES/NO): NO